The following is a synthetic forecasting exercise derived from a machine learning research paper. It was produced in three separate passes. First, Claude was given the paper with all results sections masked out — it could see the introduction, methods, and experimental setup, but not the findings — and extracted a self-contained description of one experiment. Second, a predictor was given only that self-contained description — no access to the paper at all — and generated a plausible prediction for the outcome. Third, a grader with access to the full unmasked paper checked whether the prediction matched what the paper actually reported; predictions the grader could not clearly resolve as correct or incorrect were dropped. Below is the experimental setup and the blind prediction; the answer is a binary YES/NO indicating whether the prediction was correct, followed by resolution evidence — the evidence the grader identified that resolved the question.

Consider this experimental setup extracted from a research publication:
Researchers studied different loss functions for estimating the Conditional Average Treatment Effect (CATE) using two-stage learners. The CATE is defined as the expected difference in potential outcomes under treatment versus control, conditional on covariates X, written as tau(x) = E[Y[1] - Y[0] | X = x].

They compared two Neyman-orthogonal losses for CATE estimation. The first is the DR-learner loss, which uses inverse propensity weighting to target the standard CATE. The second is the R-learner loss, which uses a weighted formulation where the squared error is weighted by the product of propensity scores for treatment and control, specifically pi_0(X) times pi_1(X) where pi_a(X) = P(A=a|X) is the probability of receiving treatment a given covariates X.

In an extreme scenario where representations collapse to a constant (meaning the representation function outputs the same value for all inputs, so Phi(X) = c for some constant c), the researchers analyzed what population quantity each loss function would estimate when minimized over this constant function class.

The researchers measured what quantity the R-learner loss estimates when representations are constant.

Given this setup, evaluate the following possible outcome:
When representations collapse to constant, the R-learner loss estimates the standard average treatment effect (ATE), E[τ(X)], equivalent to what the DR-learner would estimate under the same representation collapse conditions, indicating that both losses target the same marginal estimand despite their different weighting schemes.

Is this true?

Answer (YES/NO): NO